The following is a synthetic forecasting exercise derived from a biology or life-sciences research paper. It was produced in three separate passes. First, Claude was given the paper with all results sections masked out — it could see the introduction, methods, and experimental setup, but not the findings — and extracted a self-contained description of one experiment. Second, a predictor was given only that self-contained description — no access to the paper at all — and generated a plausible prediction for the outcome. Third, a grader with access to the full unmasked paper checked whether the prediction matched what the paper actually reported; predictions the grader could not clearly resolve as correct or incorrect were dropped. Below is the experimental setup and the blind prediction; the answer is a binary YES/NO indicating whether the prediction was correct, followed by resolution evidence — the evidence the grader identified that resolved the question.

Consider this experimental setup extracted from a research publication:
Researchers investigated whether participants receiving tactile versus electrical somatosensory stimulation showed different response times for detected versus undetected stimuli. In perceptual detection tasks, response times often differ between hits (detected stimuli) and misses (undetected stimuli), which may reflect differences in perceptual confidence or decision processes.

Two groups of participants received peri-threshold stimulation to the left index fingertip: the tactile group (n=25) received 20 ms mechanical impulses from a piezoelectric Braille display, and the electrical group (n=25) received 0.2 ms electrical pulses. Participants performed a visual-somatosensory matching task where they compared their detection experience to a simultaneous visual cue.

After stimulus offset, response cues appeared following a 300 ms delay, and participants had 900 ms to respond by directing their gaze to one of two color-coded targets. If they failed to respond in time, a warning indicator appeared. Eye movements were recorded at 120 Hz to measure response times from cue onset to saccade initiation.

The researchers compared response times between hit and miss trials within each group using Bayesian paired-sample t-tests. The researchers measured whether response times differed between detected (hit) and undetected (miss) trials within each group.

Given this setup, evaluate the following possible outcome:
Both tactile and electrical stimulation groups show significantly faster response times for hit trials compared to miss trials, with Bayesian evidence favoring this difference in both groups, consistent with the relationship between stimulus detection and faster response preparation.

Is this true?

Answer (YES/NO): YES